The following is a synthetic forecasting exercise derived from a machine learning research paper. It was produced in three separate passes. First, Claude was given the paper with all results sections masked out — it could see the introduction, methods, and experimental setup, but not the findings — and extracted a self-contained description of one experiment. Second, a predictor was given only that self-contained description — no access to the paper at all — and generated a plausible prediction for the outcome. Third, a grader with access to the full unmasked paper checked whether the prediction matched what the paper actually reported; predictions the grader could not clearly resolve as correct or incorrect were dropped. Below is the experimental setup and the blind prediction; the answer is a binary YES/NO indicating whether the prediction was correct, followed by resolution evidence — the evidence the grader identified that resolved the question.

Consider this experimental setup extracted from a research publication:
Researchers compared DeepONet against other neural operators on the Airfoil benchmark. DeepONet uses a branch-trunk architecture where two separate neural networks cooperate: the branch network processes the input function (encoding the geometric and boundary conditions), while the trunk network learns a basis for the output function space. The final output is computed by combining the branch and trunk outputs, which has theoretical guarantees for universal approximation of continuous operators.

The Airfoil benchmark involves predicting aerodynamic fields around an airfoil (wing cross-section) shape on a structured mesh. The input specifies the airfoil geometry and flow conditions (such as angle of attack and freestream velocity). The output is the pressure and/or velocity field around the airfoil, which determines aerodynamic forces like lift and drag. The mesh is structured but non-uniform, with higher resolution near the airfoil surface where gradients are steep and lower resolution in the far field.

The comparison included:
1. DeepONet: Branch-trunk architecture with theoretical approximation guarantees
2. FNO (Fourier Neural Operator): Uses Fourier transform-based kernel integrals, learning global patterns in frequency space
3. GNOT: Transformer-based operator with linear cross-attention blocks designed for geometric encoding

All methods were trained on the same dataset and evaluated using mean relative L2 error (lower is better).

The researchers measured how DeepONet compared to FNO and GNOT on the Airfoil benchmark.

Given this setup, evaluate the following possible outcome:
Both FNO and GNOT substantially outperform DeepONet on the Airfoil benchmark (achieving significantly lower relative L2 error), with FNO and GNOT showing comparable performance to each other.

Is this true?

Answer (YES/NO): NO